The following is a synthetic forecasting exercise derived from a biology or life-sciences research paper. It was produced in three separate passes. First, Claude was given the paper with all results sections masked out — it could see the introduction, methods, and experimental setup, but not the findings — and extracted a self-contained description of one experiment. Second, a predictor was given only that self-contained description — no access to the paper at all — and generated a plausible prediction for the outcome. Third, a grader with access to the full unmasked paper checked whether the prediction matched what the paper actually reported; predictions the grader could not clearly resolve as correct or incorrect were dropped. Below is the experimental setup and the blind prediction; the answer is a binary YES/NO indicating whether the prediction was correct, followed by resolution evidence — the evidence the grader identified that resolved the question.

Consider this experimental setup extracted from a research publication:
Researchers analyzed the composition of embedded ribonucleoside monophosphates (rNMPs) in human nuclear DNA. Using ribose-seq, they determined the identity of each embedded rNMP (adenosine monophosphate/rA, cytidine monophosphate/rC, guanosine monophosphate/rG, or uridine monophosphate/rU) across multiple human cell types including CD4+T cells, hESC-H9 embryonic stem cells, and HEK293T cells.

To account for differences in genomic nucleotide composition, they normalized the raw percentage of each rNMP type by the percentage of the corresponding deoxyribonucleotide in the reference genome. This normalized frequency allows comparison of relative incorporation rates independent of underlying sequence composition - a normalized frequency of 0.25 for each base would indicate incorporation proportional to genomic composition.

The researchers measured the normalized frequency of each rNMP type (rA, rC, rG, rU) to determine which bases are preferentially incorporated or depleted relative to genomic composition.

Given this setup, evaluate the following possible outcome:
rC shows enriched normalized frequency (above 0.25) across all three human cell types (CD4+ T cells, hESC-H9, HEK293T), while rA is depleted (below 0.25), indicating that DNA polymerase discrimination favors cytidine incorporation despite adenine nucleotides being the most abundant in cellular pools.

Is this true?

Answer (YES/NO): NO